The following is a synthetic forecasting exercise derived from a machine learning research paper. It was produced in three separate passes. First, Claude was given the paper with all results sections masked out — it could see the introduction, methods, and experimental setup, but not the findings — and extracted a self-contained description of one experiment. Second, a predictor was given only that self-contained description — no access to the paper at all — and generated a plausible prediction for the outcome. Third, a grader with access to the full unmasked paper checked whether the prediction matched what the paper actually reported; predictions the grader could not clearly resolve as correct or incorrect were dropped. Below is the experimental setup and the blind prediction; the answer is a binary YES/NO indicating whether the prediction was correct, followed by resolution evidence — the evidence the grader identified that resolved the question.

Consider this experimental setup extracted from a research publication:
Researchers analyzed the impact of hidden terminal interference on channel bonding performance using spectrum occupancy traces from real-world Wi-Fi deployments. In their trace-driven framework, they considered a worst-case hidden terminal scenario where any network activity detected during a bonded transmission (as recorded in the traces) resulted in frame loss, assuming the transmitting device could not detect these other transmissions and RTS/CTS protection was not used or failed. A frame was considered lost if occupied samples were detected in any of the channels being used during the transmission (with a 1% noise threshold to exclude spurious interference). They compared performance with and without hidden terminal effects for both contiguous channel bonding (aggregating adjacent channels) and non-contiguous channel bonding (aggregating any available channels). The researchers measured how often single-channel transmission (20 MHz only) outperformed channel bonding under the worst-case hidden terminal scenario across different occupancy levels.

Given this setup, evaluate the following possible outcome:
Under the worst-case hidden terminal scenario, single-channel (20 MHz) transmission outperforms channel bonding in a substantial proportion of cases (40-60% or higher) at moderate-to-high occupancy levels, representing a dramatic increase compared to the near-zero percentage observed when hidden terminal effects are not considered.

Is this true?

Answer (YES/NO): NO